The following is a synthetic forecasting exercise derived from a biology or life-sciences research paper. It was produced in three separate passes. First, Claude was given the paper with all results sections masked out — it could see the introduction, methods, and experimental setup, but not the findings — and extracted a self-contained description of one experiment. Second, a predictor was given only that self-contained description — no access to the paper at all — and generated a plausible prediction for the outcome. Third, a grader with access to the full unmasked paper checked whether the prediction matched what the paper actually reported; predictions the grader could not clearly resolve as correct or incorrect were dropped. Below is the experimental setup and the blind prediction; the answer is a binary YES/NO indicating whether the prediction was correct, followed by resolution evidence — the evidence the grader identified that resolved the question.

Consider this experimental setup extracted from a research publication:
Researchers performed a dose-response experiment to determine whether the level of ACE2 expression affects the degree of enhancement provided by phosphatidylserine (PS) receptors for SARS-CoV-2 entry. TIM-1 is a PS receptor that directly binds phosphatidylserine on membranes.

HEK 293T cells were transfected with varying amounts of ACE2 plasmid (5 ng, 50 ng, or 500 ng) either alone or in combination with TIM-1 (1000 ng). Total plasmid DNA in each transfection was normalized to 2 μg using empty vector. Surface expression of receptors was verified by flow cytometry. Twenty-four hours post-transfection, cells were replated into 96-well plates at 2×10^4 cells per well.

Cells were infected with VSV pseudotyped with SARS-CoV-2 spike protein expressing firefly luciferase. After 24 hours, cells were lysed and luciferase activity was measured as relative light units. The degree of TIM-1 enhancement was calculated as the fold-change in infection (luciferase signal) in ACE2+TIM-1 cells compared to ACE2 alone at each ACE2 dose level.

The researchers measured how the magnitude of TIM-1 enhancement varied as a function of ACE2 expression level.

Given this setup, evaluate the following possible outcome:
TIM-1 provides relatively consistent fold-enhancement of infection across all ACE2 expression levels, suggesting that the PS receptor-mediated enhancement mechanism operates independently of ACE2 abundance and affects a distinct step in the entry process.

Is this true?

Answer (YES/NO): NO